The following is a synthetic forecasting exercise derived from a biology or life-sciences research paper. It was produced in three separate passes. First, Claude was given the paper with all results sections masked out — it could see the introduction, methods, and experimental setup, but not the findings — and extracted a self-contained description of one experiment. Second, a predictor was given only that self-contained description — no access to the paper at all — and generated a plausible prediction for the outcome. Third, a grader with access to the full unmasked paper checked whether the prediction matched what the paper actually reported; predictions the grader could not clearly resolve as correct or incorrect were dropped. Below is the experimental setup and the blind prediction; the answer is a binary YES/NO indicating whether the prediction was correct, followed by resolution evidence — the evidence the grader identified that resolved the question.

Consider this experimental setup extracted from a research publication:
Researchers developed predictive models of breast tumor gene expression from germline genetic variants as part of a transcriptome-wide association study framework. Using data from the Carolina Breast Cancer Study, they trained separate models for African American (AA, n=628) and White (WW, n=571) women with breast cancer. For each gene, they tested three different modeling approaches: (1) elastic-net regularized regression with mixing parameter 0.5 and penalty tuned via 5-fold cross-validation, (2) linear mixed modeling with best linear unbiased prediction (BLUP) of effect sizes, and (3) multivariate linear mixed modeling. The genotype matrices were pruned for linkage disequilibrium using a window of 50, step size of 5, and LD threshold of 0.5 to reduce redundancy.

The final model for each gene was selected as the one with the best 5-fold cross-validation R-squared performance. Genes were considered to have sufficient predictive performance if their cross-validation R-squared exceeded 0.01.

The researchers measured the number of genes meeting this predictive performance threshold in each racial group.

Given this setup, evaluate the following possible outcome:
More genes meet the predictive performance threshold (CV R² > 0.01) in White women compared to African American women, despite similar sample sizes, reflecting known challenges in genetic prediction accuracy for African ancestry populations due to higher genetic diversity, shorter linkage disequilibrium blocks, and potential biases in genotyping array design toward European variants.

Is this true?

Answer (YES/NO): YES